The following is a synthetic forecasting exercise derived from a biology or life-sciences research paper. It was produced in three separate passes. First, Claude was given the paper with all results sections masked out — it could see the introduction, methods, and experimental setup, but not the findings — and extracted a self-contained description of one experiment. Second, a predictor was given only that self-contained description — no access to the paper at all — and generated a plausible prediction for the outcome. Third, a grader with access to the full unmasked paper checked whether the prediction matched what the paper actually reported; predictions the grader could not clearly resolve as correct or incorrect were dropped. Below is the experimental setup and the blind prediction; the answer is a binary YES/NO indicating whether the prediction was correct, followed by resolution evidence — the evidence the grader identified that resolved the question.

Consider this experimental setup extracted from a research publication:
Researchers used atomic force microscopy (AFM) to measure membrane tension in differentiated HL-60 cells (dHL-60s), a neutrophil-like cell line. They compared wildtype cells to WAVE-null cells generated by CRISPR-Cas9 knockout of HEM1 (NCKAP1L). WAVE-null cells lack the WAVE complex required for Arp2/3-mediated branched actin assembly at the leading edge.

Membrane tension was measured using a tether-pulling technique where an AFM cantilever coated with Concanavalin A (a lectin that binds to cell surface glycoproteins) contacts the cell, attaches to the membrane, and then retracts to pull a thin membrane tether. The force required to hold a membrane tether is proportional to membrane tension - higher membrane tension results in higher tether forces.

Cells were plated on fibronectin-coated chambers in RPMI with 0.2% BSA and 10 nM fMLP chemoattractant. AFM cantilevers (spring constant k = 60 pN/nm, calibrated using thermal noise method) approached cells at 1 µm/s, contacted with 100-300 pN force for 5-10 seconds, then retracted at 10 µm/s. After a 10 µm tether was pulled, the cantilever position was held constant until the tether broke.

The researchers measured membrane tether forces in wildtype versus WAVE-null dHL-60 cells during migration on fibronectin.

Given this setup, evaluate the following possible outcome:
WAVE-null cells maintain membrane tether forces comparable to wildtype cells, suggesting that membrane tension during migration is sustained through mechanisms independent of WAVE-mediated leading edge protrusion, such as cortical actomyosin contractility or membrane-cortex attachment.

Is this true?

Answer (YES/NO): NO